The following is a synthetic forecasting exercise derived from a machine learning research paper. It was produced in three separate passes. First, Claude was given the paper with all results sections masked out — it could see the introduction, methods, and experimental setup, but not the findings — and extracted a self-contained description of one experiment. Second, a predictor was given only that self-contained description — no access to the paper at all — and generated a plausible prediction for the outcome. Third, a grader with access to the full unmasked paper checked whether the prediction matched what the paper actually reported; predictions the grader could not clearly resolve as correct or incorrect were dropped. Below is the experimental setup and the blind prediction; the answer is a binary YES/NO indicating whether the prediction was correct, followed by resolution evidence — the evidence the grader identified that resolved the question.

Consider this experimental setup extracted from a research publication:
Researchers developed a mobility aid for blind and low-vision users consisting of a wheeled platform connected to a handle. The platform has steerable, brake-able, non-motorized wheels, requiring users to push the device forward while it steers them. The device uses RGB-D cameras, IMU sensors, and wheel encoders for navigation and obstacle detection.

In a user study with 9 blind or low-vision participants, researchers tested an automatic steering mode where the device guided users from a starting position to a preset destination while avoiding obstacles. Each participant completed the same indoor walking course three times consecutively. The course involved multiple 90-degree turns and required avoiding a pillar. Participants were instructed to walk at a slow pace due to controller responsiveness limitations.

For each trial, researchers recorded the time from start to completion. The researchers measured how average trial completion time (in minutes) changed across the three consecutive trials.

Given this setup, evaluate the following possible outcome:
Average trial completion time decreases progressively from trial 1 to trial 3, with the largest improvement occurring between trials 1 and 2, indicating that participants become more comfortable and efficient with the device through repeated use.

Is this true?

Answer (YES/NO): NO